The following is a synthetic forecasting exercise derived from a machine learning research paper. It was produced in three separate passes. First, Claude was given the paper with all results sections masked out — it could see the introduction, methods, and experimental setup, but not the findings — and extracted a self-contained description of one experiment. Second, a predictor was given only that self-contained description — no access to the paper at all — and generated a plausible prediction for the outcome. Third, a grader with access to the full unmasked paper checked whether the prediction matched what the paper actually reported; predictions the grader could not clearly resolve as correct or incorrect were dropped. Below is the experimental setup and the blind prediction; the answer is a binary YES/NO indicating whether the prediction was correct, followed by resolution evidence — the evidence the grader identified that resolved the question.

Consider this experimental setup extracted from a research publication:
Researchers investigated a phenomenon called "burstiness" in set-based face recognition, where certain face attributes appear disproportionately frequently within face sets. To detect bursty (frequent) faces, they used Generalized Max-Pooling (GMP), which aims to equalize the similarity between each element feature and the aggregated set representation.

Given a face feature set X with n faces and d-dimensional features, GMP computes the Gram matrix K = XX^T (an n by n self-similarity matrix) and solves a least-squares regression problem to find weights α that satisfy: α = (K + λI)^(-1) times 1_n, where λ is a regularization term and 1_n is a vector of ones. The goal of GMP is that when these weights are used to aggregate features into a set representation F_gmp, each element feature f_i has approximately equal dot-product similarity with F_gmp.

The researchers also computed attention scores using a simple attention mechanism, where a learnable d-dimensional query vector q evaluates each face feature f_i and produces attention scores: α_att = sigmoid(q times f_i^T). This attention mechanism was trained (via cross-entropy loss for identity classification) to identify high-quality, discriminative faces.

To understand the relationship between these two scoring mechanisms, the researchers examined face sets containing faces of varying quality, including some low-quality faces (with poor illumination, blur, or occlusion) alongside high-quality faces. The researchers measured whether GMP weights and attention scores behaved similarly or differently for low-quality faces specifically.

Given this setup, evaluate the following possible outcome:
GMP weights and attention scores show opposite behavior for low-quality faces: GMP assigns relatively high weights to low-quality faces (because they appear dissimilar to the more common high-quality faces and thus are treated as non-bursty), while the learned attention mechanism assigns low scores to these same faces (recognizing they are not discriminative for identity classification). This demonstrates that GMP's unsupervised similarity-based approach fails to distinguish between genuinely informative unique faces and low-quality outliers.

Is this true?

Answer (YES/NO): YES